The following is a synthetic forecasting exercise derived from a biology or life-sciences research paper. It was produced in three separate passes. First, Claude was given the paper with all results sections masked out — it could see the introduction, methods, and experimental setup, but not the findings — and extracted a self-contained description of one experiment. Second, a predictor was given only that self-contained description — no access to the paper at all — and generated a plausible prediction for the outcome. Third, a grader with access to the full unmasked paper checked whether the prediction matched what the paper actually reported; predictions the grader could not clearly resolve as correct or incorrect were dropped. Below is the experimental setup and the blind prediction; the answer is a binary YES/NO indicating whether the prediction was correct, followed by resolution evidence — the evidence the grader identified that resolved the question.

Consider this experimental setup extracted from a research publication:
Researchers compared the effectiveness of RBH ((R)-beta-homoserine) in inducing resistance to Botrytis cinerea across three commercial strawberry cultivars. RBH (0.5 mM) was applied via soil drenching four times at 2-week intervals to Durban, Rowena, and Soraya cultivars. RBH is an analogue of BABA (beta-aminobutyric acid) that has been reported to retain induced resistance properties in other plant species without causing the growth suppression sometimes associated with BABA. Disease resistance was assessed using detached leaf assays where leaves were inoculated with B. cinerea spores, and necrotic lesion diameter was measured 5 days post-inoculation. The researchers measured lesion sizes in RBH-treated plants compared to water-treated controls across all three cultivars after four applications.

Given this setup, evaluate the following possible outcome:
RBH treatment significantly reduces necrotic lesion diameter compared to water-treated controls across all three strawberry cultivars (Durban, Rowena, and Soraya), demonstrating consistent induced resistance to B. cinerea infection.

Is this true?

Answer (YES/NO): NO